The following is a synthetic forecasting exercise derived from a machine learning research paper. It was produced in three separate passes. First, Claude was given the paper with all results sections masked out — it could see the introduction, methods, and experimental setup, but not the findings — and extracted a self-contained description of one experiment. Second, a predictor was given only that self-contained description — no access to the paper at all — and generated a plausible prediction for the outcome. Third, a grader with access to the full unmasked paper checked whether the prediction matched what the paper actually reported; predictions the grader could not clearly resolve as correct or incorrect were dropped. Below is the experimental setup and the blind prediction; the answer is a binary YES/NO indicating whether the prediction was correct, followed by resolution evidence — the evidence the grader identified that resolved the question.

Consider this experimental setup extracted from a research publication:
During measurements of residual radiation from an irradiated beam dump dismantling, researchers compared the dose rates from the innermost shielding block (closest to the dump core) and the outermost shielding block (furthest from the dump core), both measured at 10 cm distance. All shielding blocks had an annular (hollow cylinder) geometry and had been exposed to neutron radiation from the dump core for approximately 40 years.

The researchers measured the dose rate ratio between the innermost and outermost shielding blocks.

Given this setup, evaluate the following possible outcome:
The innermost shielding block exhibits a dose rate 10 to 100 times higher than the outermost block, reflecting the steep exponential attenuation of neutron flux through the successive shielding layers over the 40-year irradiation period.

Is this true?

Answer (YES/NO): YES